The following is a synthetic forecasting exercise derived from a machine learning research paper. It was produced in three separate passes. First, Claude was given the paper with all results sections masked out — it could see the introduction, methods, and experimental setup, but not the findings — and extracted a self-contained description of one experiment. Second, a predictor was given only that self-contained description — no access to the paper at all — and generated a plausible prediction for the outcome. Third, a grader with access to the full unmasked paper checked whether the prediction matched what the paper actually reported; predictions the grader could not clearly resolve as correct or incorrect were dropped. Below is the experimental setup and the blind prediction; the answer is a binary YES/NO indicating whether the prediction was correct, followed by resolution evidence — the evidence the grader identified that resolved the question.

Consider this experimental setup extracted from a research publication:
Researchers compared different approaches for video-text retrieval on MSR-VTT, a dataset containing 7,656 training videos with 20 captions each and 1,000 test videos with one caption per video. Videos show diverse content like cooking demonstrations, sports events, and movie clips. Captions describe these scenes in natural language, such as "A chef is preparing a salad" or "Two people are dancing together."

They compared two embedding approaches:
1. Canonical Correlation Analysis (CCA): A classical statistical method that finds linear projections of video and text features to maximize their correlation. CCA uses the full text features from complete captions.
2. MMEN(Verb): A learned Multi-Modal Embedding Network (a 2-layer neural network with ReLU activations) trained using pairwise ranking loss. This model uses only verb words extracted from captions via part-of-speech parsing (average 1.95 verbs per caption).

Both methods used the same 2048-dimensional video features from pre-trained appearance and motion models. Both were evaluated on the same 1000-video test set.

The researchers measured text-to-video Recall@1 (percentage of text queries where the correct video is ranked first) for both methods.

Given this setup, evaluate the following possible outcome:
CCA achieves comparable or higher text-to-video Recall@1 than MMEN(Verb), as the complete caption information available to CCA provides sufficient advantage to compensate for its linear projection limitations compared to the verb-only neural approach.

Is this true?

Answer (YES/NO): YES